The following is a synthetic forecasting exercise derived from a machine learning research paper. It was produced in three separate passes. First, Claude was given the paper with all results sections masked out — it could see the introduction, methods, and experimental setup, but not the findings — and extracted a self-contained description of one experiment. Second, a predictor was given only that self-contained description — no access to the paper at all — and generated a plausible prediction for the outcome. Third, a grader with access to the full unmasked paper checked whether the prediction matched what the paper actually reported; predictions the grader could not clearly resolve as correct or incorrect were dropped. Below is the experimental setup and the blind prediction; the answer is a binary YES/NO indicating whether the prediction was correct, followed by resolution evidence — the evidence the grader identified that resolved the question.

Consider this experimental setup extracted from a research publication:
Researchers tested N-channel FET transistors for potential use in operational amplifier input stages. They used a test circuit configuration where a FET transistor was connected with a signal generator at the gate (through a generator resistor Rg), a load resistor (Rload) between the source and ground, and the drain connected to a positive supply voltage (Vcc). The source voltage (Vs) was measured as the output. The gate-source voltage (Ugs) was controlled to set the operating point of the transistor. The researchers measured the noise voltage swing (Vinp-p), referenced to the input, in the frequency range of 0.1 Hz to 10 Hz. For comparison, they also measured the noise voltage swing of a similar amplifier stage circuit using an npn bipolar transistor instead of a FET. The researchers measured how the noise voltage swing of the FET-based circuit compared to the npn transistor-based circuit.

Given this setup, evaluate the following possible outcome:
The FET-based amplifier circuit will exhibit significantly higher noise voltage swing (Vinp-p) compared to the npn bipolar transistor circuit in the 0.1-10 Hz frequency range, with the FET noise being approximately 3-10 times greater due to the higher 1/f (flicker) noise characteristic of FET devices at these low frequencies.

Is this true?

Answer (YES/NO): YES